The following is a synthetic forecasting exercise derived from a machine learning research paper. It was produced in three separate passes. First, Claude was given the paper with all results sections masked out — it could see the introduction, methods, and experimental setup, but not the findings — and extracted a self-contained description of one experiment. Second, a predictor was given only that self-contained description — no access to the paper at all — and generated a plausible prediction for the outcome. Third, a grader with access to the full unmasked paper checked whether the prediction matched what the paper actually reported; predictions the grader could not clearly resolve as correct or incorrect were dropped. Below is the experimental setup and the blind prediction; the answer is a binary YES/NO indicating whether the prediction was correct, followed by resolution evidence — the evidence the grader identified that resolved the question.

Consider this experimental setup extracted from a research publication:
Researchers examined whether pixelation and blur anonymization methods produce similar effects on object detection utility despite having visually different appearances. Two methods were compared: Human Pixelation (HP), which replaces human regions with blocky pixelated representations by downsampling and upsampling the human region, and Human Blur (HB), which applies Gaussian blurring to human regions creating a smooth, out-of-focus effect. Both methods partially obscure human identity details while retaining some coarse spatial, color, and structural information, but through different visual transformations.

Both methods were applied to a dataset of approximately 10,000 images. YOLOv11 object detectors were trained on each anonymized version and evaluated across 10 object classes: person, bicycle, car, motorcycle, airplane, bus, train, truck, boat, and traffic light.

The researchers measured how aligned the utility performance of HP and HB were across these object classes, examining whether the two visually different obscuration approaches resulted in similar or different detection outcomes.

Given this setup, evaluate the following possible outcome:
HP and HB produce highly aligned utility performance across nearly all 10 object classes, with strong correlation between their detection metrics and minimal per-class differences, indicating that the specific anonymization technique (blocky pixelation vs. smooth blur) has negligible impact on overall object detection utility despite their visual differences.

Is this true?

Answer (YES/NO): NO